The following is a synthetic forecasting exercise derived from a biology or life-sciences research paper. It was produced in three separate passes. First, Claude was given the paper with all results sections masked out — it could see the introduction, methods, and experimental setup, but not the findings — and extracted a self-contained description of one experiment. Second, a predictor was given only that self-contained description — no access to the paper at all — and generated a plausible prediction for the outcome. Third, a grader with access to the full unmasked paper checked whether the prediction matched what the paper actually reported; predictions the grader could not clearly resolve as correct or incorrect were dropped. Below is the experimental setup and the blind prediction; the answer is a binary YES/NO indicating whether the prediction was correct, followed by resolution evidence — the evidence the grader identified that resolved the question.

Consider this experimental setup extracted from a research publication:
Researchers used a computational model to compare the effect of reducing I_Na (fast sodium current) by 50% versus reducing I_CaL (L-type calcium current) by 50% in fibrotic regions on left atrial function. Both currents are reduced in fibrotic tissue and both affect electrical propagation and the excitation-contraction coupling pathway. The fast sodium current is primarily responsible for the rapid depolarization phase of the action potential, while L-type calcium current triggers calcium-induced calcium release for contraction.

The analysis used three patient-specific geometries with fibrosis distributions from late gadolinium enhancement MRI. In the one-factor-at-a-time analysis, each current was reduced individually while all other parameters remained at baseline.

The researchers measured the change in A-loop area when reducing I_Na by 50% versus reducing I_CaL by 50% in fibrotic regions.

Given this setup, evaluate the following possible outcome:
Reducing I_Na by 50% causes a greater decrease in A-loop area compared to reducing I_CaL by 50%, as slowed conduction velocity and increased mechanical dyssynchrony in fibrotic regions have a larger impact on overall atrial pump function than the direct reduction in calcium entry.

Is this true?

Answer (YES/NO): NO